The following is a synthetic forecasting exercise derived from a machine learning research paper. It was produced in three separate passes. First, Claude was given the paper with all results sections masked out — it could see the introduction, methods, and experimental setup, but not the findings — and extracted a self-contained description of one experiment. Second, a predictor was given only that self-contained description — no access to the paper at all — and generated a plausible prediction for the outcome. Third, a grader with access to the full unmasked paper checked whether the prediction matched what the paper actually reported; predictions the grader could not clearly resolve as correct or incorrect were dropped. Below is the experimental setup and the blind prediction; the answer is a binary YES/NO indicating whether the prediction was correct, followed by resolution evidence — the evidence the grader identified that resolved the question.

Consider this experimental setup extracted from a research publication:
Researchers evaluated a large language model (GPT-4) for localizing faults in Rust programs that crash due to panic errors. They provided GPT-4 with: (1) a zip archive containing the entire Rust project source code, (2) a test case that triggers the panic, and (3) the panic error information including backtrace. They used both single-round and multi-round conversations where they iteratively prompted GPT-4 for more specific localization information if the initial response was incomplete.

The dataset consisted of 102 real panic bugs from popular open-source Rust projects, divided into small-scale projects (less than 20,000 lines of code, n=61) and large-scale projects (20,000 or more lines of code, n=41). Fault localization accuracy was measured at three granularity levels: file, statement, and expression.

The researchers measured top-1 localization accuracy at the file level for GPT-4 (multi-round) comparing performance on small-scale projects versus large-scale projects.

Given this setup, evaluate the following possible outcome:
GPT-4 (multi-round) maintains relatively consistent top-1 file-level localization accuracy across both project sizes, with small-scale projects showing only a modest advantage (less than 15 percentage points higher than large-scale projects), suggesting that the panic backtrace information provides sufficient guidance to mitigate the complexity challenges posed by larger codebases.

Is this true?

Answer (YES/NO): NO